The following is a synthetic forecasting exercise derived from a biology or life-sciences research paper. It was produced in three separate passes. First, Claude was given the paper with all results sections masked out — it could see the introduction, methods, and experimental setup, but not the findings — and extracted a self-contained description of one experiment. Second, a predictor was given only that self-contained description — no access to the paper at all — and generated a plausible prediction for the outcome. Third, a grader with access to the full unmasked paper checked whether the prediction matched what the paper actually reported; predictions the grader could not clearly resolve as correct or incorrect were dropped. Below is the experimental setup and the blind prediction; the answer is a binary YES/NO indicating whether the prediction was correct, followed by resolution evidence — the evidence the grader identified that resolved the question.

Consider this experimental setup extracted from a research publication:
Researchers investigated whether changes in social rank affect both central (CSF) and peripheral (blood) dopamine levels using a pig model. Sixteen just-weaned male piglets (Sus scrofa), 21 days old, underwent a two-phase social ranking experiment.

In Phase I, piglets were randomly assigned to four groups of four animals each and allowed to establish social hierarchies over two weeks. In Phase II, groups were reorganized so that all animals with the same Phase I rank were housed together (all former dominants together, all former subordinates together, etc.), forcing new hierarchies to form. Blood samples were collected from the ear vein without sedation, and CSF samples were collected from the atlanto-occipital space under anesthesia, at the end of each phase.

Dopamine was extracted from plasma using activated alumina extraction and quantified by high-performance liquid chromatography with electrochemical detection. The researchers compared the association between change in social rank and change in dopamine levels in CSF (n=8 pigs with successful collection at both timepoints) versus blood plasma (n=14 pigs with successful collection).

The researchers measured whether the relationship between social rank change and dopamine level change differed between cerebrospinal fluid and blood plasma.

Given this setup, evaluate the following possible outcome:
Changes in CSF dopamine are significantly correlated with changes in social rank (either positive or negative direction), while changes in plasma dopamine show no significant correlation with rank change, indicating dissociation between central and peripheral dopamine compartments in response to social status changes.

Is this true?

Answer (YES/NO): YES